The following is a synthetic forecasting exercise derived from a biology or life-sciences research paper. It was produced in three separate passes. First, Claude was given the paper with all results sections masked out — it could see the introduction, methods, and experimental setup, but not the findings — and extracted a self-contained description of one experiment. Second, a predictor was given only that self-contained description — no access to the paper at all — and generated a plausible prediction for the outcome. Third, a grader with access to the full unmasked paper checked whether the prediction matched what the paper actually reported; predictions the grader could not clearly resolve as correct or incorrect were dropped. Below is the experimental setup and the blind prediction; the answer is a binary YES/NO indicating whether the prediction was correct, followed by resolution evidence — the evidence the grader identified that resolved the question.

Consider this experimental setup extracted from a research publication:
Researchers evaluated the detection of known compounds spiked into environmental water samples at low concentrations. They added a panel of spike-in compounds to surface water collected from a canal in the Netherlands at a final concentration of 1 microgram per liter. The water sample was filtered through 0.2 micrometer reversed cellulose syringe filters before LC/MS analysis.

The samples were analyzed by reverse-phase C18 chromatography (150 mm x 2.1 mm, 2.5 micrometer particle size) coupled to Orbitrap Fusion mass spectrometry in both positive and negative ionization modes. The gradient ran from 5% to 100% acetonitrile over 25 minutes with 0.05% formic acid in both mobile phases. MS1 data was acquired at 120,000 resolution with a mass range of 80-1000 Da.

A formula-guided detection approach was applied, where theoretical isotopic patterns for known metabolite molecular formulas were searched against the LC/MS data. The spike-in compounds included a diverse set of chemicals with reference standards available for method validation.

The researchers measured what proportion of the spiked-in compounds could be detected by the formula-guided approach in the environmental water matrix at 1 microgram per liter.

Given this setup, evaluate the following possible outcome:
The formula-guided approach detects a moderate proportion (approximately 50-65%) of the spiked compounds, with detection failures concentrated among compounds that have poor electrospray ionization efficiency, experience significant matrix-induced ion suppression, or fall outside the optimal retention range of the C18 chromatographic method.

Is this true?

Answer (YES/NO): NO